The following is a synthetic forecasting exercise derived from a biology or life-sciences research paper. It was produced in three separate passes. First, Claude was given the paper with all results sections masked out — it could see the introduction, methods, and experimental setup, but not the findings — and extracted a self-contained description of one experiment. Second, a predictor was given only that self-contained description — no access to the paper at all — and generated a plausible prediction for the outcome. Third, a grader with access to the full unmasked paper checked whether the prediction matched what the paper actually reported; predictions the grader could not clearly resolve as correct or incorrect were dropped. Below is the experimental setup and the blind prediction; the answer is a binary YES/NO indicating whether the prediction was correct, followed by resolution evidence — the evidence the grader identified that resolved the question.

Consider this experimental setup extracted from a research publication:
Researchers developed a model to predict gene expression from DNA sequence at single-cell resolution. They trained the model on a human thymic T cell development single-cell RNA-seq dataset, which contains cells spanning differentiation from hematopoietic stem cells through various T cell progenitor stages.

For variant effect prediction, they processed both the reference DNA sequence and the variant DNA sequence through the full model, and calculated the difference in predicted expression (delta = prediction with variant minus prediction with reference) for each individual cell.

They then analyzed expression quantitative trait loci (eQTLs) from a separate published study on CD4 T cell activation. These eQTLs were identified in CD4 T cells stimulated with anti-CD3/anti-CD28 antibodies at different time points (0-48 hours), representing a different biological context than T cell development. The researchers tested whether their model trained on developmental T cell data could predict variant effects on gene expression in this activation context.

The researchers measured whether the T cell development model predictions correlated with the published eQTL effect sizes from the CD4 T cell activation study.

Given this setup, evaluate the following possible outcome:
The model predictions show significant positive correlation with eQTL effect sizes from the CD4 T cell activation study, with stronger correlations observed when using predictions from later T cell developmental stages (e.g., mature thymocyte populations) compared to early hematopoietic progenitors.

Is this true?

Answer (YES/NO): NO